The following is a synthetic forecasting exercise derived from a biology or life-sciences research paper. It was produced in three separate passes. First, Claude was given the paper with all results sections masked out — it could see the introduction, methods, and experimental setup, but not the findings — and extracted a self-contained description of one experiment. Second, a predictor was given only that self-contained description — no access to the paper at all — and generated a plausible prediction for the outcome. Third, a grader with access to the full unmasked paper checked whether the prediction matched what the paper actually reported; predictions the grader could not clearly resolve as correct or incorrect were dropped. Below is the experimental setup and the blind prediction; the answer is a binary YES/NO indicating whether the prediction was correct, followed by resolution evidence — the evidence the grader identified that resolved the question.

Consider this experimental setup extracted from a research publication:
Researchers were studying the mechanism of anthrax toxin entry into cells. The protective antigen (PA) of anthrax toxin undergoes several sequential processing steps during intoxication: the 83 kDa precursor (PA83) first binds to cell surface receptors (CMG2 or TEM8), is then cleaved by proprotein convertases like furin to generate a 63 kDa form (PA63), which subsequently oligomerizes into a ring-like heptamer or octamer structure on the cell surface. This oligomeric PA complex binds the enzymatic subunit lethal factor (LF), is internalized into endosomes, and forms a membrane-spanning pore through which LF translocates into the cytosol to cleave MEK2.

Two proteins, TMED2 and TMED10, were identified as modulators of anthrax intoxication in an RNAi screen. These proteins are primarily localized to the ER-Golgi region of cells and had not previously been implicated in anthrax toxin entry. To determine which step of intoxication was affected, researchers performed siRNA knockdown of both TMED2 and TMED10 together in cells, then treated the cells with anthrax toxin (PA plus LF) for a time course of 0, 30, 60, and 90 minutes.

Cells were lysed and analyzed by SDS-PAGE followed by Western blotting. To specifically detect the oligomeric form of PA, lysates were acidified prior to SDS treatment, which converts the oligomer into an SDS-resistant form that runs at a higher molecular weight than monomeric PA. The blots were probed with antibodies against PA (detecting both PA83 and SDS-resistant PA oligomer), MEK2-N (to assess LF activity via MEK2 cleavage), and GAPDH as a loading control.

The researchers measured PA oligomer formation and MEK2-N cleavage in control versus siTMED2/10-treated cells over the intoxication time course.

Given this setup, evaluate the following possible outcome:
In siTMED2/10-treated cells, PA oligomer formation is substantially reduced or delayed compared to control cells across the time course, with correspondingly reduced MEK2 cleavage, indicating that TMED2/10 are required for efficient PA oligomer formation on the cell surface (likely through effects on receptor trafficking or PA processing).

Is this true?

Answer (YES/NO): NO